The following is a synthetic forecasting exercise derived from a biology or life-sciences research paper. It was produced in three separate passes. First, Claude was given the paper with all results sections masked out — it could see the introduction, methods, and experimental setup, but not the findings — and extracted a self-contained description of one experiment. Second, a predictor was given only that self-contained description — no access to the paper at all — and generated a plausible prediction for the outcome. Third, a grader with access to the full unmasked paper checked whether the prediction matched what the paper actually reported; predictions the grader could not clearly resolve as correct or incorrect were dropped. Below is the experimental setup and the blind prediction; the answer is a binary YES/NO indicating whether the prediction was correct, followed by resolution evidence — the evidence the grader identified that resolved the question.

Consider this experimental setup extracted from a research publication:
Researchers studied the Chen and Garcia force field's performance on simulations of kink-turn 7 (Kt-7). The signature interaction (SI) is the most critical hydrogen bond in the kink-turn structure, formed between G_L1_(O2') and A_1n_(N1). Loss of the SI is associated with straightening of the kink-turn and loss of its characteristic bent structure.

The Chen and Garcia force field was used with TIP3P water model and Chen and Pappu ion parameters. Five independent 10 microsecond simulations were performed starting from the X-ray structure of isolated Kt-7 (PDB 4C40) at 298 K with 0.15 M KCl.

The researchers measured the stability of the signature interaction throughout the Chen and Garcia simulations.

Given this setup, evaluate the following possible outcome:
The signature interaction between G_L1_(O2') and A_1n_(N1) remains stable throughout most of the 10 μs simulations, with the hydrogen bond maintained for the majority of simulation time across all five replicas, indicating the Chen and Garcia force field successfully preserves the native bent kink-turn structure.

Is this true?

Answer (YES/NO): YES